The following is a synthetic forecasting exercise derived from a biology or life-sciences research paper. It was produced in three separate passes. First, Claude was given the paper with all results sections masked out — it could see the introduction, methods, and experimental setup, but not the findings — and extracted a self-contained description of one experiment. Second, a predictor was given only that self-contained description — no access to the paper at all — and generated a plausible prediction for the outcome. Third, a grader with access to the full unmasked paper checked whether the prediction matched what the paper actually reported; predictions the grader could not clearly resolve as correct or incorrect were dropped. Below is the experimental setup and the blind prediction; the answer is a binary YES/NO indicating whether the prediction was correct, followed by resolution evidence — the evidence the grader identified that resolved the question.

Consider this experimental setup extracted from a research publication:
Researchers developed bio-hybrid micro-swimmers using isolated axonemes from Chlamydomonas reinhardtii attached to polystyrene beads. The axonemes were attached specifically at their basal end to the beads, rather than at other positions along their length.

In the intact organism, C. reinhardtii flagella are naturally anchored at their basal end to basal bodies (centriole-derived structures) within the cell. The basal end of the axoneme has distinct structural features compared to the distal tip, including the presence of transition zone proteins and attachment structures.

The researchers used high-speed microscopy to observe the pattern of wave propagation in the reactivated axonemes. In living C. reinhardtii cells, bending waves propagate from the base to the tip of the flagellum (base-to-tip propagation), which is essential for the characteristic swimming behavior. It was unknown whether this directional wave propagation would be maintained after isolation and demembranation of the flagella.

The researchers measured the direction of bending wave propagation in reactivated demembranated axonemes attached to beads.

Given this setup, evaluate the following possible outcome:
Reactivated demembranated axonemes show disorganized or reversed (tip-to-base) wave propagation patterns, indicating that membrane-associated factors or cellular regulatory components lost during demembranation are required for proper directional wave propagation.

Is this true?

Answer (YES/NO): NO